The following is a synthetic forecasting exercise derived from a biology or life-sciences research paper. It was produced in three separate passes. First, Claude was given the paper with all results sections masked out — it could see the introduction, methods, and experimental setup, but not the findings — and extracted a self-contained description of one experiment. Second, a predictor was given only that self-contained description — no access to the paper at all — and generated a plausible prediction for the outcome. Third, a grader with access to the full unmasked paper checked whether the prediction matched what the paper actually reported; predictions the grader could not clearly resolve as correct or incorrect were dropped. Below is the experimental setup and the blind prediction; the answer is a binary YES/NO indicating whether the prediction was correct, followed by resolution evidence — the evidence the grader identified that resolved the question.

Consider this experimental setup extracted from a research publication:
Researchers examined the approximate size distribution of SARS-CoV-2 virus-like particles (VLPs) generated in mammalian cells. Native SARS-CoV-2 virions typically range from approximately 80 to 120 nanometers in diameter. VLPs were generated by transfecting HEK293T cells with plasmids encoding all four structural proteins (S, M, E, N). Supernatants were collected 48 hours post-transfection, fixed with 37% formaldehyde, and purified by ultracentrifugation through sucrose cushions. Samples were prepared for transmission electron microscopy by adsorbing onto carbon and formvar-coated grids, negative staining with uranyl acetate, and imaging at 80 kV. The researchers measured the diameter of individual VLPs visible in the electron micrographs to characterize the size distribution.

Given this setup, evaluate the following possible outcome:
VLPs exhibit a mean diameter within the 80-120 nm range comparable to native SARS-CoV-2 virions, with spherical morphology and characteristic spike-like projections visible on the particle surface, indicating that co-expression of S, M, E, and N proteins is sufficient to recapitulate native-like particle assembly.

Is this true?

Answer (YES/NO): YES